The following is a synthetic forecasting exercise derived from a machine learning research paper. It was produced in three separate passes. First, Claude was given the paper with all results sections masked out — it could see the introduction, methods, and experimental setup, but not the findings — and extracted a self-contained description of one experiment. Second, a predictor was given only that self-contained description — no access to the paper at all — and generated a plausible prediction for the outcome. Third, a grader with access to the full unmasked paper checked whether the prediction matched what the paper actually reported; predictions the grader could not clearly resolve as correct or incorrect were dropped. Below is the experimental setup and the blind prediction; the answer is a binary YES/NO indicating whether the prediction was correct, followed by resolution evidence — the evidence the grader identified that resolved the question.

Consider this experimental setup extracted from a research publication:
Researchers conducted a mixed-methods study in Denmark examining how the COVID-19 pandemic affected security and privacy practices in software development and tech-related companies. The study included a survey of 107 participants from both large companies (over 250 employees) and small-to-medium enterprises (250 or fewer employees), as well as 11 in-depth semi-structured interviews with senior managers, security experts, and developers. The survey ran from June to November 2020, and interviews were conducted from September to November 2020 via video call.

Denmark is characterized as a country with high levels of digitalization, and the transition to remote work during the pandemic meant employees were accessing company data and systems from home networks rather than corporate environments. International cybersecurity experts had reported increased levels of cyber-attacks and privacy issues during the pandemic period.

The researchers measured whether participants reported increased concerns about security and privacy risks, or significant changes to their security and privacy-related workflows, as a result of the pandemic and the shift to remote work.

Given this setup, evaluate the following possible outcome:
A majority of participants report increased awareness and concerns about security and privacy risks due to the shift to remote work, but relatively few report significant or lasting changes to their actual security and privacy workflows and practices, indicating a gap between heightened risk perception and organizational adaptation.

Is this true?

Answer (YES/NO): NO